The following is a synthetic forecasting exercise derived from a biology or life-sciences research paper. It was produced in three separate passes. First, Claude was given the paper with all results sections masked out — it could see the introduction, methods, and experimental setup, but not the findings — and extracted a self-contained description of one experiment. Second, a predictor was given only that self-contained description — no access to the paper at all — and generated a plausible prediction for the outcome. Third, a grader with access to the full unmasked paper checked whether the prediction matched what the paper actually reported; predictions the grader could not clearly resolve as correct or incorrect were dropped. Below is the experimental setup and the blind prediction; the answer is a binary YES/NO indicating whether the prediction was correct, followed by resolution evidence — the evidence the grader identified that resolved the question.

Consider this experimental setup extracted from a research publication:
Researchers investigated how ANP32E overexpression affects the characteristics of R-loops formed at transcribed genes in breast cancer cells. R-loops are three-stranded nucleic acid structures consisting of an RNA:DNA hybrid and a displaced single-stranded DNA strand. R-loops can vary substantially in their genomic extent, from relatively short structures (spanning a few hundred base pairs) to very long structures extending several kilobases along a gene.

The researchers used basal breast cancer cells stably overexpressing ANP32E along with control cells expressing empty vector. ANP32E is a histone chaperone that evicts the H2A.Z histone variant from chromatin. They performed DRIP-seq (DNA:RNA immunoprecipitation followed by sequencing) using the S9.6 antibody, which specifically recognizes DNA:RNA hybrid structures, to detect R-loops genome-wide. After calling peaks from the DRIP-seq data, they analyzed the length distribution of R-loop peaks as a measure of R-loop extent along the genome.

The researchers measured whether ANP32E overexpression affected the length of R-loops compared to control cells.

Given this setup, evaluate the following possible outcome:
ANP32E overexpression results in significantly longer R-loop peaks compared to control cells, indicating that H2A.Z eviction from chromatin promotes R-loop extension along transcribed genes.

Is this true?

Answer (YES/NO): YES